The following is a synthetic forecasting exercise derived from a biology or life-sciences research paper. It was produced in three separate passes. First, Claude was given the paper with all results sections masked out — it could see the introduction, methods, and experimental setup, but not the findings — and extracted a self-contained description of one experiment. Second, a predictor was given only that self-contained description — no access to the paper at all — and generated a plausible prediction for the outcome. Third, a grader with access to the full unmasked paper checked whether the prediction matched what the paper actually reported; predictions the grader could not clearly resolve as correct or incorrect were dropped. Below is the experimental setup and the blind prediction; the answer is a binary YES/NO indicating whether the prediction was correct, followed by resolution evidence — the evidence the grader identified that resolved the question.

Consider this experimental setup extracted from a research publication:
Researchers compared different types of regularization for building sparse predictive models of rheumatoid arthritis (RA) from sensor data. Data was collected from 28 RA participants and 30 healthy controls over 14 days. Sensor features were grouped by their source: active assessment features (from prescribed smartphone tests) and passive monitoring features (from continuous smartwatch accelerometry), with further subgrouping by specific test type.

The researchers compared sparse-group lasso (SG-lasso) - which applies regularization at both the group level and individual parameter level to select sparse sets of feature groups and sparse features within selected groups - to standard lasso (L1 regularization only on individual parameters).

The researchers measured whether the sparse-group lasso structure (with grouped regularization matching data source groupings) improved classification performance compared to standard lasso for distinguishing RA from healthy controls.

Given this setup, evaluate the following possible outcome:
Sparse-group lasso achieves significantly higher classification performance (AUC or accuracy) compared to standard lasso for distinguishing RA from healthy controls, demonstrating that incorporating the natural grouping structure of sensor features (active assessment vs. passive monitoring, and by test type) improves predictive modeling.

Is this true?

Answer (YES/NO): NO